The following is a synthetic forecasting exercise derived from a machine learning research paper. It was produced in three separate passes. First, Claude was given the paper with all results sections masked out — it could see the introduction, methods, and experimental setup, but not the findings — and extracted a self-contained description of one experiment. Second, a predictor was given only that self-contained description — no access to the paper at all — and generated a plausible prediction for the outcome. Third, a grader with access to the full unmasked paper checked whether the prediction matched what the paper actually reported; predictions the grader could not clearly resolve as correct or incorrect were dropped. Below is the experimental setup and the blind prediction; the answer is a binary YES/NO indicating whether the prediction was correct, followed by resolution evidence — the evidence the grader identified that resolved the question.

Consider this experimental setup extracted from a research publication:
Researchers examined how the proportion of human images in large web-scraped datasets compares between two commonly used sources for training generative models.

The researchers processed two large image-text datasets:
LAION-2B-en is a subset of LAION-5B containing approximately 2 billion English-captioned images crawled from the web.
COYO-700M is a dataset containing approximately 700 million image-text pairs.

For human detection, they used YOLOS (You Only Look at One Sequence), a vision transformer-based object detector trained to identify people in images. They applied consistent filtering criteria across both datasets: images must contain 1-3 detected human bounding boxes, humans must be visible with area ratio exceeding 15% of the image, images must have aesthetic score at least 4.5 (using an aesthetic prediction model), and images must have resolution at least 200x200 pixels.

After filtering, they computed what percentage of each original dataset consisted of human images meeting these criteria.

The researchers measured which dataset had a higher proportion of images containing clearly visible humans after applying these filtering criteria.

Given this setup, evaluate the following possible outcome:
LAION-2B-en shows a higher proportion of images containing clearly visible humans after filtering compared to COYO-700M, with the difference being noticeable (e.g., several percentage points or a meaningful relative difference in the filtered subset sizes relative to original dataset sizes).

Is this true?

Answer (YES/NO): YES